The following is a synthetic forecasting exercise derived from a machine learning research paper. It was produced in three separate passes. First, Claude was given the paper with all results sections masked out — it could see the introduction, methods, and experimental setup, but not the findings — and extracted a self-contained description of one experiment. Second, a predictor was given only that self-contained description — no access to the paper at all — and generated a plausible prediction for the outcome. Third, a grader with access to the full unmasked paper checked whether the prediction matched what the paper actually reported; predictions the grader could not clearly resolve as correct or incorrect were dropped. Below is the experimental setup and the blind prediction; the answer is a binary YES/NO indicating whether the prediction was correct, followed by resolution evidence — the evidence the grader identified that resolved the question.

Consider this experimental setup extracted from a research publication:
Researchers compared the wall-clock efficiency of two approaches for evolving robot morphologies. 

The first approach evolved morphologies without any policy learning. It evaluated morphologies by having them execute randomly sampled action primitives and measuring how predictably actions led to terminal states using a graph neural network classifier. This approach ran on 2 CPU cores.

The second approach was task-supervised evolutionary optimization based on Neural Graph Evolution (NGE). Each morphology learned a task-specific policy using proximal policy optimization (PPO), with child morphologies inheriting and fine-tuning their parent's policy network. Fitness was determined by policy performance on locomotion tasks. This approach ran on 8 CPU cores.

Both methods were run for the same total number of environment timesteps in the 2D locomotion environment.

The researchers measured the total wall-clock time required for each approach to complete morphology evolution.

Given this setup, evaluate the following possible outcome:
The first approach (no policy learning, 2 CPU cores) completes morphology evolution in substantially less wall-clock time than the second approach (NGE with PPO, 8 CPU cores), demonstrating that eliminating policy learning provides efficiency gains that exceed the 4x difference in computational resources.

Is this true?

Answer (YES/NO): YES